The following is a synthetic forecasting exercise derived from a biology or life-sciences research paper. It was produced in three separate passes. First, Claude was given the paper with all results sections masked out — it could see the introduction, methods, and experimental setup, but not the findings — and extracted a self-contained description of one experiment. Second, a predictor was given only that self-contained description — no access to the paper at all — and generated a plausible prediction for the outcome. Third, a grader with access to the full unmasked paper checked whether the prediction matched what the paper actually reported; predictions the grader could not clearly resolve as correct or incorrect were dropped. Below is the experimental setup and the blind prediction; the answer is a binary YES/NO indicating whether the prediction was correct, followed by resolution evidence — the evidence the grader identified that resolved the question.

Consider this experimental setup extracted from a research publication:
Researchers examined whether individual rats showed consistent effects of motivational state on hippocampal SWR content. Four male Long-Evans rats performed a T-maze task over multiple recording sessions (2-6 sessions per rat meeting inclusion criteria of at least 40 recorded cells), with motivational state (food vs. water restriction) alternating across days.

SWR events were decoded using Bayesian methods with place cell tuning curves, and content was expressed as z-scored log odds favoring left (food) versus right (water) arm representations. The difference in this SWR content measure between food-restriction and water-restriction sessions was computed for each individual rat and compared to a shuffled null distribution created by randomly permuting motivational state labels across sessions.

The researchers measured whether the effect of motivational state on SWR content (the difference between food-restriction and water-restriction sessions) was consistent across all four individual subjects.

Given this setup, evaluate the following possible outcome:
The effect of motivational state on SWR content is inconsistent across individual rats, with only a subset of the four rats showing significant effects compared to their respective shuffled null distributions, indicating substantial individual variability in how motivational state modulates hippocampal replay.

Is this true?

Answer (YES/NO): NO